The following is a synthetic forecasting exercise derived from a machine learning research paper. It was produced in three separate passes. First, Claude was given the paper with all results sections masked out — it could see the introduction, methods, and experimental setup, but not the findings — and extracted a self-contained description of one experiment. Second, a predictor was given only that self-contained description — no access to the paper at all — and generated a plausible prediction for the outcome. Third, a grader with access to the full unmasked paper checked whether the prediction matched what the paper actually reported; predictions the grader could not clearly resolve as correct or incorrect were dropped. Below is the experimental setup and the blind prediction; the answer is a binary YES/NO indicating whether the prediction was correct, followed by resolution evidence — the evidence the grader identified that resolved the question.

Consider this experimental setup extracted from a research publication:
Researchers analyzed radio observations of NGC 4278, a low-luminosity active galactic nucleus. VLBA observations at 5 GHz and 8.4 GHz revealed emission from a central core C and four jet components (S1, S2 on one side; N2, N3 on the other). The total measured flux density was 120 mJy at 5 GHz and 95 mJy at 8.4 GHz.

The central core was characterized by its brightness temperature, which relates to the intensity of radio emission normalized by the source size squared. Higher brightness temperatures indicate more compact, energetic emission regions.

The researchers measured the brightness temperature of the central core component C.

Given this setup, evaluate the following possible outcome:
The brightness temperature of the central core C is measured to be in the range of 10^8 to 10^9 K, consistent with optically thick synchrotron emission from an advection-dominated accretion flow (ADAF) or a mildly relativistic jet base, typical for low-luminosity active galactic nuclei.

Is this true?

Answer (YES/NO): NO